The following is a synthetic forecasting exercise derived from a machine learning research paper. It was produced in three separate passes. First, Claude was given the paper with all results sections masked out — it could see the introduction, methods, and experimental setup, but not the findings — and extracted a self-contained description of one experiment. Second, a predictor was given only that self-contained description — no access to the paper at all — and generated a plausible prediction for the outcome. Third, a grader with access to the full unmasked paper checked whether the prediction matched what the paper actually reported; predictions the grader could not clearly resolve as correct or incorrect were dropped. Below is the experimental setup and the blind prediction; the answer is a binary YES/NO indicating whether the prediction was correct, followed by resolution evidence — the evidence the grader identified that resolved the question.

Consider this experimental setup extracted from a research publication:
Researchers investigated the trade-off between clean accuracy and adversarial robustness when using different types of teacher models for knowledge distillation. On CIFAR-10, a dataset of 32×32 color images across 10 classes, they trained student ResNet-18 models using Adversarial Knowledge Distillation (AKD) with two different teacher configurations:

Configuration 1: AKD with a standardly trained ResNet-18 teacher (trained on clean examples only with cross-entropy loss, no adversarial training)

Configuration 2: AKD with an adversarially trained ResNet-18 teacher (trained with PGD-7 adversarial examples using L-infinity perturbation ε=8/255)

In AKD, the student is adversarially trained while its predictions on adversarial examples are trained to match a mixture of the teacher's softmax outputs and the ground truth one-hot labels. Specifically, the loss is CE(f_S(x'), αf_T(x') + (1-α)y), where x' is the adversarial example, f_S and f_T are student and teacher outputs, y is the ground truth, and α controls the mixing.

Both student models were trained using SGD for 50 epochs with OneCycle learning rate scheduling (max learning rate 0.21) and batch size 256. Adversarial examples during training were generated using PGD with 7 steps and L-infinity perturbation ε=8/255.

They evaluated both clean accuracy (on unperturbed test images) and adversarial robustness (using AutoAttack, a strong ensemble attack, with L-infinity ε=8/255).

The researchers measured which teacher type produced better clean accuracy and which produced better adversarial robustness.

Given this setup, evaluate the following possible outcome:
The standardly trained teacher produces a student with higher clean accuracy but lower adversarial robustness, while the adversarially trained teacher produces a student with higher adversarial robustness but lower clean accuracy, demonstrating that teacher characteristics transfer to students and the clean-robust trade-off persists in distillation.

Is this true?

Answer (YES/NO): YES